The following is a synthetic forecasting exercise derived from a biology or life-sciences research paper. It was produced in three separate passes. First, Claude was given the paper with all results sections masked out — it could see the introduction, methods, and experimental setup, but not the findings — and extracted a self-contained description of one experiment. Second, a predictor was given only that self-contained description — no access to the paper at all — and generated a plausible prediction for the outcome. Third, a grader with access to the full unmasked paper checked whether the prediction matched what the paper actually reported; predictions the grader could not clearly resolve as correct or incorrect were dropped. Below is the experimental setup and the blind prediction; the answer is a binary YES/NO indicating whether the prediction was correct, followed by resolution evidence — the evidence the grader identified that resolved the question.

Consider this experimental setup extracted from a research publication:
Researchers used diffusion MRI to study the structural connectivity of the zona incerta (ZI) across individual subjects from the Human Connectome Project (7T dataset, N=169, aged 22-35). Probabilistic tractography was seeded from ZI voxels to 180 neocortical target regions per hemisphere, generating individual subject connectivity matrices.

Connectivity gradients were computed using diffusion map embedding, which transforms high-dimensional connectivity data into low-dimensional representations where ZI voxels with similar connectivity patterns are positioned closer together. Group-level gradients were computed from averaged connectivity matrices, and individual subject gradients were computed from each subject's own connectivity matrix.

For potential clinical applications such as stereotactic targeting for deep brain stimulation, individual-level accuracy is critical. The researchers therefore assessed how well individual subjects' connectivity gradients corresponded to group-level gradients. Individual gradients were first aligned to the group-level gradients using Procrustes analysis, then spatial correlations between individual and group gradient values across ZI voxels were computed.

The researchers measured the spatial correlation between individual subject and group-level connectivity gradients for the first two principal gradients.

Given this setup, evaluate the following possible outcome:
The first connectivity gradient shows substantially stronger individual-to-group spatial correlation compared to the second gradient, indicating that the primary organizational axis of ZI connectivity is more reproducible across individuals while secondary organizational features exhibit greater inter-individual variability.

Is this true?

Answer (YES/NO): YES